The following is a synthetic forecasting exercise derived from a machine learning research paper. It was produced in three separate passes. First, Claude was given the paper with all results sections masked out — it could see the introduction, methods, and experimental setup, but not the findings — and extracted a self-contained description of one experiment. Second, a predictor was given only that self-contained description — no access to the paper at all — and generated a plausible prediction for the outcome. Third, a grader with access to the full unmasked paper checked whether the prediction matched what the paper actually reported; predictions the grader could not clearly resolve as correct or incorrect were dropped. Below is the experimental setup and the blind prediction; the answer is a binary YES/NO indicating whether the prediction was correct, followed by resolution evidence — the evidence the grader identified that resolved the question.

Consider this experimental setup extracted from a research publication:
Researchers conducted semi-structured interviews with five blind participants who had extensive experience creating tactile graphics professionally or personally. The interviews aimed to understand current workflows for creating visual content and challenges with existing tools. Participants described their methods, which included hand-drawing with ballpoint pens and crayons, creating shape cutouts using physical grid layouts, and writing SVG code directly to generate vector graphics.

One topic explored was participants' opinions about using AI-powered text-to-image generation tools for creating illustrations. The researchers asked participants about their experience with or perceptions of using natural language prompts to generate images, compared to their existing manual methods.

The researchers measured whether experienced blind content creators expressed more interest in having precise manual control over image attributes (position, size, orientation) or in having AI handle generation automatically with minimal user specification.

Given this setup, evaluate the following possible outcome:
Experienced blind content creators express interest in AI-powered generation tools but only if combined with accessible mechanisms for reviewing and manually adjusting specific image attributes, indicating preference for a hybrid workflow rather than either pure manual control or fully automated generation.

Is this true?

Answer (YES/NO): YES